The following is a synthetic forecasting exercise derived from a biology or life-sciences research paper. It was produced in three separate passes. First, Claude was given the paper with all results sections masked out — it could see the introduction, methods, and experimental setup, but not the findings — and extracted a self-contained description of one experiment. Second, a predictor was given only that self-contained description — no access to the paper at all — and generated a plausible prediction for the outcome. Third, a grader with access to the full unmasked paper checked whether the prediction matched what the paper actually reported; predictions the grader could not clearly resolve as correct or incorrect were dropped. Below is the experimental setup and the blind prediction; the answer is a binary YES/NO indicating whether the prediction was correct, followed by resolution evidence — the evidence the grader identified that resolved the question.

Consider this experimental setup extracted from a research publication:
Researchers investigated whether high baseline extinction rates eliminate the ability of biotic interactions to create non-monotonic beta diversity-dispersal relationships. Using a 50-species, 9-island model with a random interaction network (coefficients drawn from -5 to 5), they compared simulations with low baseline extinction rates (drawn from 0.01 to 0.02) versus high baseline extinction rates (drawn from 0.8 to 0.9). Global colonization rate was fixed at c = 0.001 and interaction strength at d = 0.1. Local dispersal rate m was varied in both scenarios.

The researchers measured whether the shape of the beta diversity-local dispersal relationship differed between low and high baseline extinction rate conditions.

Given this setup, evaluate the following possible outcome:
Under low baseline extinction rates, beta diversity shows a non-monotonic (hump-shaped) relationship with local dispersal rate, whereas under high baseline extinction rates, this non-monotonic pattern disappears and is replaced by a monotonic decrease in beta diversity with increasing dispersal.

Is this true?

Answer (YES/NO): NO